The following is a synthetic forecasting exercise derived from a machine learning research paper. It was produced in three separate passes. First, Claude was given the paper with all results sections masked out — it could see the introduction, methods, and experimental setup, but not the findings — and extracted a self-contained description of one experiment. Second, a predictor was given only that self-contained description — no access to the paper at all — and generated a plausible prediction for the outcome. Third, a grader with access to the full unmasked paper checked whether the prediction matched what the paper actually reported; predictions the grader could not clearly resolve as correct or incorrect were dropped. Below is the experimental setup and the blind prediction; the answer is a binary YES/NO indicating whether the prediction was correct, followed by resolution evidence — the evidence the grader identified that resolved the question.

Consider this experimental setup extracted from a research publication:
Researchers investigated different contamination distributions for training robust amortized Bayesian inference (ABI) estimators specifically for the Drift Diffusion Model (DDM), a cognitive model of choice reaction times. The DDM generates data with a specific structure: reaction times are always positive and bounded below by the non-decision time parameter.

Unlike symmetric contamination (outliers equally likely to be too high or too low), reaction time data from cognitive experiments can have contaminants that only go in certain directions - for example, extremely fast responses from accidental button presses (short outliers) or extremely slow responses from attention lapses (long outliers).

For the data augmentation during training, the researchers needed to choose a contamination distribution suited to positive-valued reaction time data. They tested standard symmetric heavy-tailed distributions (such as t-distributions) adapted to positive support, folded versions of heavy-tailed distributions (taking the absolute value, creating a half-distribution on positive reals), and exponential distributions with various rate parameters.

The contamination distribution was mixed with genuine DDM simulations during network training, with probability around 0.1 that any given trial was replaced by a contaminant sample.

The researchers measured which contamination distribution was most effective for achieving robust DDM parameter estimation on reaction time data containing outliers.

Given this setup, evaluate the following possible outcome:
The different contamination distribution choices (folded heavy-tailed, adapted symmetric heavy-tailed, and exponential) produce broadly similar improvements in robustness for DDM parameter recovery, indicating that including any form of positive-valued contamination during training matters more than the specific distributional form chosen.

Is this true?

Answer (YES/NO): NO